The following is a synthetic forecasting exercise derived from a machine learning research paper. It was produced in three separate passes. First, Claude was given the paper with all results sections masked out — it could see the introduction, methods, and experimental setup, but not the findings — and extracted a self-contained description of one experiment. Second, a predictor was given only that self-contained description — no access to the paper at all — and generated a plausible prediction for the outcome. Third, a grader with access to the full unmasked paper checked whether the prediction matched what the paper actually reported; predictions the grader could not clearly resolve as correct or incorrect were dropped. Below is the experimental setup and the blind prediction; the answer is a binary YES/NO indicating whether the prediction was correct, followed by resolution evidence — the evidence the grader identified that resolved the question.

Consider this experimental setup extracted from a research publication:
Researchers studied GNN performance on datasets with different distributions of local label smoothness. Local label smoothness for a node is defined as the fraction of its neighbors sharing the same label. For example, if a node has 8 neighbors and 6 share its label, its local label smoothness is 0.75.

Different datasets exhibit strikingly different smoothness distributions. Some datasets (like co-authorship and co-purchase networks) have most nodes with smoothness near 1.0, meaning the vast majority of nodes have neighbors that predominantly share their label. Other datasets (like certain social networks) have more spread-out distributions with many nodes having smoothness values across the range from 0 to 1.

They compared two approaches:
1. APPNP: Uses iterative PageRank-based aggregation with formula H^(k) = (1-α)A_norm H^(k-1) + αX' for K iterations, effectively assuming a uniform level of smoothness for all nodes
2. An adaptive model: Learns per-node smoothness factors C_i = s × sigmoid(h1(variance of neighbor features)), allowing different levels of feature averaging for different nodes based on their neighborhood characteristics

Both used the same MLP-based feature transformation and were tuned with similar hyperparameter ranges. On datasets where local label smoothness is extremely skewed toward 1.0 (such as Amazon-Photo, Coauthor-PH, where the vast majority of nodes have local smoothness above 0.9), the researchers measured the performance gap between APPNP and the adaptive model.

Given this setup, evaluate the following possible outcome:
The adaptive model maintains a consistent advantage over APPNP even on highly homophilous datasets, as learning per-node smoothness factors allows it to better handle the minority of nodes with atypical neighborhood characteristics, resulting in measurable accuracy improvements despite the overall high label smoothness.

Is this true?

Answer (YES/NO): NO